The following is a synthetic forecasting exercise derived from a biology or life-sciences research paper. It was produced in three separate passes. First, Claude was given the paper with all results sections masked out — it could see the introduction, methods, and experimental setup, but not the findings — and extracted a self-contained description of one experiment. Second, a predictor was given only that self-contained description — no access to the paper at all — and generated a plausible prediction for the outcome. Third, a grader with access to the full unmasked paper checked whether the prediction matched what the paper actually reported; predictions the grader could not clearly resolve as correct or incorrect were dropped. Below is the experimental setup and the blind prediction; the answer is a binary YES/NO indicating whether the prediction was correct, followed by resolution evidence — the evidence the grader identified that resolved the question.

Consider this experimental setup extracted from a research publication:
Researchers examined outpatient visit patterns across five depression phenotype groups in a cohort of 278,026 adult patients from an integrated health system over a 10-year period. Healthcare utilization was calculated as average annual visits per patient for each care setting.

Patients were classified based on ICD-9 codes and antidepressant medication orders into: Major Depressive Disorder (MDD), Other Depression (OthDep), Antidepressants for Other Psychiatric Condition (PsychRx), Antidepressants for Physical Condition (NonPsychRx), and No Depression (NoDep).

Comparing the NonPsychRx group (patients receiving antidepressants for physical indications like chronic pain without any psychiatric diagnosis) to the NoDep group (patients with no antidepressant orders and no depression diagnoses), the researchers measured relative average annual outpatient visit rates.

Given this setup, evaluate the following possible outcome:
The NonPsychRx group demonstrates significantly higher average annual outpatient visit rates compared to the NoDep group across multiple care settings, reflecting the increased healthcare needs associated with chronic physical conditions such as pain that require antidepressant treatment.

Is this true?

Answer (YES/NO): YES